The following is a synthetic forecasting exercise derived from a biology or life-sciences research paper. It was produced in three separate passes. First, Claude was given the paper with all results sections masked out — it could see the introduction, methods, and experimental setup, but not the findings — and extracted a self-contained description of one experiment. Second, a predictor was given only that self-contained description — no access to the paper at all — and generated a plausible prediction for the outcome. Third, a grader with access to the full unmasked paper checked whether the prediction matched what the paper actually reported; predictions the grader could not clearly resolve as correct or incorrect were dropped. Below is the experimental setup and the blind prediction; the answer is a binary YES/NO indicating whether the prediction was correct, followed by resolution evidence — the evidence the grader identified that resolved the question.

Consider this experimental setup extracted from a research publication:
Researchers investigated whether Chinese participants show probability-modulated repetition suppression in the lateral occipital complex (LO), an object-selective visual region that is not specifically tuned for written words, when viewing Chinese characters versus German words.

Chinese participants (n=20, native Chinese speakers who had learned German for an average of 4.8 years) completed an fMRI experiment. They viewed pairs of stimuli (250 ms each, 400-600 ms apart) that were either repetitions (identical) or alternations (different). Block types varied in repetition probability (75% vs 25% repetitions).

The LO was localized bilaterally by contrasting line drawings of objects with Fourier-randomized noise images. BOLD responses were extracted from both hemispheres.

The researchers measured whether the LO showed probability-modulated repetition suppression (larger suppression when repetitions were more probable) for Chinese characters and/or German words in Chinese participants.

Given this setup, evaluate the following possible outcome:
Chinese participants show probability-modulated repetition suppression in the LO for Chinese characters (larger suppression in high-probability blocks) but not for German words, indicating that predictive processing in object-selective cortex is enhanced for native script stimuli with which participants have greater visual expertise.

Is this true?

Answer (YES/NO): NO